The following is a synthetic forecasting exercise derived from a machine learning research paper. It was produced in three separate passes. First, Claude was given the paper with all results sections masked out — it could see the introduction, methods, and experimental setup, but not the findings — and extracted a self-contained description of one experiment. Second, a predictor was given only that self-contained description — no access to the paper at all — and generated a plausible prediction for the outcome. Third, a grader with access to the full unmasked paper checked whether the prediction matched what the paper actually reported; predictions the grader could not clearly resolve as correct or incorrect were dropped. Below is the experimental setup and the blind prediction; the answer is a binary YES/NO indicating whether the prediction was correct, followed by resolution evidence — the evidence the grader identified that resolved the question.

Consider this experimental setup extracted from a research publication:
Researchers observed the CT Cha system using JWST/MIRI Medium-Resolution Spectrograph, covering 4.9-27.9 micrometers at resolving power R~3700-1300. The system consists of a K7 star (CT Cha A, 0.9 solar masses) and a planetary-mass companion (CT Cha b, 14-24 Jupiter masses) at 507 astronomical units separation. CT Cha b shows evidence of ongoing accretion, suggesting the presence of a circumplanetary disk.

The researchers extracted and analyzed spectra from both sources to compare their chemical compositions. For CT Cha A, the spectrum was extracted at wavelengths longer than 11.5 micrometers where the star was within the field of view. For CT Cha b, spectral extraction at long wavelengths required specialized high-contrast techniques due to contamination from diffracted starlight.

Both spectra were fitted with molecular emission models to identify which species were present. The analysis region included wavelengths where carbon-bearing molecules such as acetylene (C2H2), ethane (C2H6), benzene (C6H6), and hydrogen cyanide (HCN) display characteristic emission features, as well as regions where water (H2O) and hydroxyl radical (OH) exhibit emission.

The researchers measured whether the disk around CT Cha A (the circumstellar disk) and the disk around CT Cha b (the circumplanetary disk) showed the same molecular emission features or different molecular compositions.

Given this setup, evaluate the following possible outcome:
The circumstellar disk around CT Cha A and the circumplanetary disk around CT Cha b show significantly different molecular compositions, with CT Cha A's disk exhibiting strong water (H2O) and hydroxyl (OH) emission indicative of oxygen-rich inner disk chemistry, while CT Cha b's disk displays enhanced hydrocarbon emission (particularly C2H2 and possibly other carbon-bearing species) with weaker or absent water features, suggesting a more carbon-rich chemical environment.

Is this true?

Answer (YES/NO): YES